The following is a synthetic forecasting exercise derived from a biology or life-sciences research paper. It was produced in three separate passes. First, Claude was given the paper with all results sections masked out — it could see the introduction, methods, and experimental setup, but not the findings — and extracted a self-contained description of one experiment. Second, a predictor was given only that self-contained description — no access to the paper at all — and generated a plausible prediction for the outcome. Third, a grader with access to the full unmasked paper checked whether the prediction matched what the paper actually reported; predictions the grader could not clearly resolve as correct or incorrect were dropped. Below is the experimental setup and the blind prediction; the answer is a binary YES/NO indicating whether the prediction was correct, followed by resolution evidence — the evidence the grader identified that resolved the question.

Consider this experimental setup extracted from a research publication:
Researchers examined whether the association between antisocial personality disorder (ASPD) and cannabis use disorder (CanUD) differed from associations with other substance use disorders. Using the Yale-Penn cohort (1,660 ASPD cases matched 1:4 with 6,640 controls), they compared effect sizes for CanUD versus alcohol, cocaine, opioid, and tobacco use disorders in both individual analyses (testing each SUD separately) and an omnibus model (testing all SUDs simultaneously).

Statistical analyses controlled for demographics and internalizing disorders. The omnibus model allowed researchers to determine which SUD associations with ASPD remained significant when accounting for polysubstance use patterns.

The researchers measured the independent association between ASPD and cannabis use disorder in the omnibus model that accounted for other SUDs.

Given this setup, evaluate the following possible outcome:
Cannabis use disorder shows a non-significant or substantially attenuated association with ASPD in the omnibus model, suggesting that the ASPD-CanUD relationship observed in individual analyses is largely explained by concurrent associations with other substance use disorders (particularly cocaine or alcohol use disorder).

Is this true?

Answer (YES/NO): NO